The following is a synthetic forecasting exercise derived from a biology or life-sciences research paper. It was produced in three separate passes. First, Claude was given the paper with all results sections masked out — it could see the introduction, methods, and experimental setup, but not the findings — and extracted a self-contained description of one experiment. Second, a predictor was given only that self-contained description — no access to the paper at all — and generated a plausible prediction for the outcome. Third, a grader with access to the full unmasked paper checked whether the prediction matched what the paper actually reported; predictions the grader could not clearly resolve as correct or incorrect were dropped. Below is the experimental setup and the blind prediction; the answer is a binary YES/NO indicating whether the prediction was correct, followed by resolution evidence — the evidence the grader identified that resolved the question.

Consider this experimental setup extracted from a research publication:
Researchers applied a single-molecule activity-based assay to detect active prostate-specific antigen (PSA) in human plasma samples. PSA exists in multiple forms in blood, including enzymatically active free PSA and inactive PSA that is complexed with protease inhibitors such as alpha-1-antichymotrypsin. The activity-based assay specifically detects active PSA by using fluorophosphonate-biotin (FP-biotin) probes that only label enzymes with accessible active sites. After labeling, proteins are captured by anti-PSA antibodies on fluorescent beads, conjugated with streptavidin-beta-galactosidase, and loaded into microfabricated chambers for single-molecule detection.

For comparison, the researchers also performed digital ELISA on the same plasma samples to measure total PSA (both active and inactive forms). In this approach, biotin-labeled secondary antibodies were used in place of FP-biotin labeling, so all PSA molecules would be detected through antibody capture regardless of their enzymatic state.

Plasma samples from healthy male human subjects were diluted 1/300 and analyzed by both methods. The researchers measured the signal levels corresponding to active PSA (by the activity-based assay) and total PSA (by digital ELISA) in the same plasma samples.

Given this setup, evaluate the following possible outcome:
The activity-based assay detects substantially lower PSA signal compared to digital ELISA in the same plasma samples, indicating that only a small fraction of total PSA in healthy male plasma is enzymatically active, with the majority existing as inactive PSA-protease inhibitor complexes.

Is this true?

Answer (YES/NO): YES